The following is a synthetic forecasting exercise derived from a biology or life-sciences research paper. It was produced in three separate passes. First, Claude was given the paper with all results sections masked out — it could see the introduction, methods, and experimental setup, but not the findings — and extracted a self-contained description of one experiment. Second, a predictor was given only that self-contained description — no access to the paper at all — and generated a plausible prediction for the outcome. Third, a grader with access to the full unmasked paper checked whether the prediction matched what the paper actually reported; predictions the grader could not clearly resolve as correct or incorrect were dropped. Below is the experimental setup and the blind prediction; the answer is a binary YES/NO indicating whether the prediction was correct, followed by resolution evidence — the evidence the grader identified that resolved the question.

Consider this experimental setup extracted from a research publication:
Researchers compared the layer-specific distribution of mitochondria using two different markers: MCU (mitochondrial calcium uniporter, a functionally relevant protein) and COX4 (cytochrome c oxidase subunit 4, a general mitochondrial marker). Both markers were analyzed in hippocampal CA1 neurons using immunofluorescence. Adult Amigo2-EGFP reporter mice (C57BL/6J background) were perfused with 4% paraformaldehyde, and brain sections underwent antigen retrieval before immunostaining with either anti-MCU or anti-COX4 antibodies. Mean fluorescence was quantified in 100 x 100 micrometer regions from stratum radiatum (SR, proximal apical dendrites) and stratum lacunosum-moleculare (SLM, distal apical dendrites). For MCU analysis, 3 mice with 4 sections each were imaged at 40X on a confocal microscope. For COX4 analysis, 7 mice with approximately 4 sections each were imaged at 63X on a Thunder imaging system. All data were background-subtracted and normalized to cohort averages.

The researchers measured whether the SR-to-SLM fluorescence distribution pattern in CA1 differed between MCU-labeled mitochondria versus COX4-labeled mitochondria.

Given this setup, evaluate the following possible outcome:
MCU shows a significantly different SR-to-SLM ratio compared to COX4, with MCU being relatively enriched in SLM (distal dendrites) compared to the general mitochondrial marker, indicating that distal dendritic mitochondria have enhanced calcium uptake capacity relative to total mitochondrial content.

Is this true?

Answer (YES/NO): NO